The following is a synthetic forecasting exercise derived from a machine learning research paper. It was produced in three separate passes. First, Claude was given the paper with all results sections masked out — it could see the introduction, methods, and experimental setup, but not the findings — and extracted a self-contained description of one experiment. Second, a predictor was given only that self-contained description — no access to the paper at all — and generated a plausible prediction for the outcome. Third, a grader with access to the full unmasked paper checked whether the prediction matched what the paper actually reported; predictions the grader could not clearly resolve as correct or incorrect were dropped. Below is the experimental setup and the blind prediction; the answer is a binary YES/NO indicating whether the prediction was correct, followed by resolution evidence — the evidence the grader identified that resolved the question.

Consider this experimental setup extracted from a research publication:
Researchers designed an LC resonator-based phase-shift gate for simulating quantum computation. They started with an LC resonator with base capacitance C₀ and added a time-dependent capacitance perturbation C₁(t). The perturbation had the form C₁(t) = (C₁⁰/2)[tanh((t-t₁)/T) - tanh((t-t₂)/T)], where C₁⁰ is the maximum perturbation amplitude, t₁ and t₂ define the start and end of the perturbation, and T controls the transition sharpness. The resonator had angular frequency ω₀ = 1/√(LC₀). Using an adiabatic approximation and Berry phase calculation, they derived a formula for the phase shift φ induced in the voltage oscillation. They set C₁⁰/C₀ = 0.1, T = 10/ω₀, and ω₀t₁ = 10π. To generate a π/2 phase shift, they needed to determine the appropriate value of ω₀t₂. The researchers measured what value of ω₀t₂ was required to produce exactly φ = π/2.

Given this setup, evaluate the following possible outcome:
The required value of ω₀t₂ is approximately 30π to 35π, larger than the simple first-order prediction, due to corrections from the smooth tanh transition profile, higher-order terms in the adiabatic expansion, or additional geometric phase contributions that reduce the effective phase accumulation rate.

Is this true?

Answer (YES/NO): NO